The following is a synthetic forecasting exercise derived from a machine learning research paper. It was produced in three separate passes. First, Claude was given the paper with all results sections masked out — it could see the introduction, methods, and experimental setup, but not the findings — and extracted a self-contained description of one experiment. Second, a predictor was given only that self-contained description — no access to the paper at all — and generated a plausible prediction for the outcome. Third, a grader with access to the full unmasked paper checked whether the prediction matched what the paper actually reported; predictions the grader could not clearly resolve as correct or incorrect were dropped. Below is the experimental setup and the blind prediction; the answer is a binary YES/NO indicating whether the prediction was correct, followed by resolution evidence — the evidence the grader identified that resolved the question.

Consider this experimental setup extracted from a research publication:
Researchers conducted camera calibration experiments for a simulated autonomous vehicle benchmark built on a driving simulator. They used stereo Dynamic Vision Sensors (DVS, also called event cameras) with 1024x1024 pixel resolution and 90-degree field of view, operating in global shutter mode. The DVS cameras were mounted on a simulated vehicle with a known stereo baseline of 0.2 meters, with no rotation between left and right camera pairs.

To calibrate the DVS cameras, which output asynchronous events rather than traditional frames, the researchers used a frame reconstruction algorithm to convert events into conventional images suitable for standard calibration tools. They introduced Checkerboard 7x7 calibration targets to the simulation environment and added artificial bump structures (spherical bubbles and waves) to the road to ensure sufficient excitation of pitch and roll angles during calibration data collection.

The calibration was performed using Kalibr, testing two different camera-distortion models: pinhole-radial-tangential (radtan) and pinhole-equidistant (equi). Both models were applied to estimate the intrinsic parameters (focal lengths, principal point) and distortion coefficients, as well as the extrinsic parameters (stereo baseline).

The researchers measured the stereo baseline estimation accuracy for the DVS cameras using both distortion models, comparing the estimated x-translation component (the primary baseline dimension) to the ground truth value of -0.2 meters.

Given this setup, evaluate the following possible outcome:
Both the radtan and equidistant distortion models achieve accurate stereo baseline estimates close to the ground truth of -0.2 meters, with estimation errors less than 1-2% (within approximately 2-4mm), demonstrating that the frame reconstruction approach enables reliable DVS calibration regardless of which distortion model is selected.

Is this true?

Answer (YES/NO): NO